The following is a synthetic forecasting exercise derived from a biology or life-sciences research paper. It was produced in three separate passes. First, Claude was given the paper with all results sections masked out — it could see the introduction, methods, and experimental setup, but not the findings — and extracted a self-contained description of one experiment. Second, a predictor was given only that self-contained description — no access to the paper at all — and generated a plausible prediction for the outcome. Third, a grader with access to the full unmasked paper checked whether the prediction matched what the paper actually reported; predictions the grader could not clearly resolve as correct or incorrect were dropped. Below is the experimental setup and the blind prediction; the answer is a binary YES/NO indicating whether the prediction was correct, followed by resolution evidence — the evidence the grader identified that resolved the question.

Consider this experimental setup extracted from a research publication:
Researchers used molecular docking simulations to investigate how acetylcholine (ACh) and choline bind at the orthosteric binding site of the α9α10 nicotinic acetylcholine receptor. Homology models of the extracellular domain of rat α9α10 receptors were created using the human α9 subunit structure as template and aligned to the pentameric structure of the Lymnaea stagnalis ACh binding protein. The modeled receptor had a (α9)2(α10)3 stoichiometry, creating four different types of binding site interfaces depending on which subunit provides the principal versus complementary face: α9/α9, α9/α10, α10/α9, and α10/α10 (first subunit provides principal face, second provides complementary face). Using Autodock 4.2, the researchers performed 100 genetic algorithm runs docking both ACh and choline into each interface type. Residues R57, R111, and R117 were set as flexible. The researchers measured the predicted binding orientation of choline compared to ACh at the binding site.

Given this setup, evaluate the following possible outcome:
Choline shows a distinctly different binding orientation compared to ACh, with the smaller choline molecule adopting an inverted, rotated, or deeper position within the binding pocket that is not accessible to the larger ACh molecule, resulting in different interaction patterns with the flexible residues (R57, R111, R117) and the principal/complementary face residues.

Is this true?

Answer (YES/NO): NO